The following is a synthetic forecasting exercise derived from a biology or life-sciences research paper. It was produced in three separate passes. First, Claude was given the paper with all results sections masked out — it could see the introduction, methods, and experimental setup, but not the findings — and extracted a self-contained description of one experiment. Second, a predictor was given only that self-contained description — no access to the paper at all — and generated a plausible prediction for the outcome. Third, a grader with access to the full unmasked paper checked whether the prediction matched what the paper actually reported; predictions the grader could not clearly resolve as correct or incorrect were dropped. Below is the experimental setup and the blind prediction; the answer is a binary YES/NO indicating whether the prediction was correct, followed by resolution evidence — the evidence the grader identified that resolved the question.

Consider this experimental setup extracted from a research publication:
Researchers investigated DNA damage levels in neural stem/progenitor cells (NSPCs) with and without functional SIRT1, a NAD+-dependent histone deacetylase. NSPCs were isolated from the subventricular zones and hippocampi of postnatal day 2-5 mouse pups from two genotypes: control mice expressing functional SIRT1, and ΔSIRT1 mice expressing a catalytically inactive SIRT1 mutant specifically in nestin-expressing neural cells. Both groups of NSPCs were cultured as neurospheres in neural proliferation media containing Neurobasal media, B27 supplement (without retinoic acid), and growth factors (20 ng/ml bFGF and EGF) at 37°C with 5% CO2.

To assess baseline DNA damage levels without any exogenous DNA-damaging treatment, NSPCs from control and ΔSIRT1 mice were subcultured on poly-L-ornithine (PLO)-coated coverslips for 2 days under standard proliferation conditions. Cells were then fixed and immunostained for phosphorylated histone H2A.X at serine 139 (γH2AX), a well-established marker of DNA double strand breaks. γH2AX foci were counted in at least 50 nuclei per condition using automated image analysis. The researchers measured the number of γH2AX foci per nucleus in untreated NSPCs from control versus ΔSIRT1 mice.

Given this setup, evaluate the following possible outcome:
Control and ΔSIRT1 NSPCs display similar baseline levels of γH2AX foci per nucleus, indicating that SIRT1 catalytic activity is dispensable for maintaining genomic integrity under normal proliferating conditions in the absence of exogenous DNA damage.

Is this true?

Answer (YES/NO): NO